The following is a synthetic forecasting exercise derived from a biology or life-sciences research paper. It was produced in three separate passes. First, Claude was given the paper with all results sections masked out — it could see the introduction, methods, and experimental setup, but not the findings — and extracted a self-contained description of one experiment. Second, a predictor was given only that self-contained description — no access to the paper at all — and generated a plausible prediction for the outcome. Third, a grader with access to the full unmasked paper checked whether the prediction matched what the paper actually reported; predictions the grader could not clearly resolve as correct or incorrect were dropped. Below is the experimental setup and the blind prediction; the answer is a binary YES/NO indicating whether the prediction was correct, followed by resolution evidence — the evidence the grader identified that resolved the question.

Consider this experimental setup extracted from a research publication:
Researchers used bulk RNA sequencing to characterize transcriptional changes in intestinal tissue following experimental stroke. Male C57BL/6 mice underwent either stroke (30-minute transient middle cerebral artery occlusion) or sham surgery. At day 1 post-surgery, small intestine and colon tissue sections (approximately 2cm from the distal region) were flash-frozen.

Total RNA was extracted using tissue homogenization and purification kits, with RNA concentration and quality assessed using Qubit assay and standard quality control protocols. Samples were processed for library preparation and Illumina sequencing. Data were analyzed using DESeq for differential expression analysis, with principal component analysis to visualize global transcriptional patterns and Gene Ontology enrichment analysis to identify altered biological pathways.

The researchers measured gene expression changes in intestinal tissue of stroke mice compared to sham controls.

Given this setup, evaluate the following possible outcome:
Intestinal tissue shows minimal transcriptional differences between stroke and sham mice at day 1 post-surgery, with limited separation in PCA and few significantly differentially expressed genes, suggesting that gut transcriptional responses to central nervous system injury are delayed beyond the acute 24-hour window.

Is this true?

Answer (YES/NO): NO